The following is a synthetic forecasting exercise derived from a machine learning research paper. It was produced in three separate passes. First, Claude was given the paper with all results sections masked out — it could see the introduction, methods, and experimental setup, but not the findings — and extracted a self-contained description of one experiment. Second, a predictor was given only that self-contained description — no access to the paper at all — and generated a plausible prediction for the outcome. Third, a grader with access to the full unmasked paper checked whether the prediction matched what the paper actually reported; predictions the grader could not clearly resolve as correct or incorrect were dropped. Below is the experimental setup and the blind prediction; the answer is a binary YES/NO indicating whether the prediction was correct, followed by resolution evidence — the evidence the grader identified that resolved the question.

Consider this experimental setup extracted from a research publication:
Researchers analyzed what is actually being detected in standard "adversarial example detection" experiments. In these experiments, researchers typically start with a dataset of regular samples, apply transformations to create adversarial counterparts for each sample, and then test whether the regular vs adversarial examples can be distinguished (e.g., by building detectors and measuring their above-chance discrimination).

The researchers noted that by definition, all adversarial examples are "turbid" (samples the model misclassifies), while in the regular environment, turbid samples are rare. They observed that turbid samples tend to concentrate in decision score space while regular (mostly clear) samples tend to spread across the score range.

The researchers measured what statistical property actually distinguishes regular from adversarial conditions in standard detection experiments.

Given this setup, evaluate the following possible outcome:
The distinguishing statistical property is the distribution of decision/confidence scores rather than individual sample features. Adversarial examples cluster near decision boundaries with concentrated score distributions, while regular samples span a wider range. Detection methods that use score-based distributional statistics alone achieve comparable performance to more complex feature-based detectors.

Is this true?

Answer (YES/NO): NO